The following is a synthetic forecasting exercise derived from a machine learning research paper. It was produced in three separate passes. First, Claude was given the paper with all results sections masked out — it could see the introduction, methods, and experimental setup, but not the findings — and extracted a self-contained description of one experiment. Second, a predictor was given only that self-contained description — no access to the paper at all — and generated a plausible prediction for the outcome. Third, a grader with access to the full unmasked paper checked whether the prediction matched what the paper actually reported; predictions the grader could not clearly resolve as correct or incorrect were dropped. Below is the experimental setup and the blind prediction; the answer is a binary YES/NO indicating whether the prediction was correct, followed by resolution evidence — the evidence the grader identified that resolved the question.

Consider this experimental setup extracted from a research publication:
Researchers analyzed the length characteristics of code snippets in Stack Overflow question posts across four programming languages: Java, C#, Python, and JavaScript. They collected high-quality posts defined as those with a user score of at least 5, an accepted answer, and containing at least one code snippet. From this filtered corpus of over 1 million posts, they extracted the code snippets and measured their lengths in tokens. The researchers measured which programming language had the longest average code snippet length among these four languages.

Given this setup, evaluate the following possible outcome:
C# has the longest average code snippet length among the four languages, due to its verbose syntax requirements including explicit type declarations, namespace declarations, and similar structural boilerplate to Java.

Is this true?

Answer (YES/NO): NO